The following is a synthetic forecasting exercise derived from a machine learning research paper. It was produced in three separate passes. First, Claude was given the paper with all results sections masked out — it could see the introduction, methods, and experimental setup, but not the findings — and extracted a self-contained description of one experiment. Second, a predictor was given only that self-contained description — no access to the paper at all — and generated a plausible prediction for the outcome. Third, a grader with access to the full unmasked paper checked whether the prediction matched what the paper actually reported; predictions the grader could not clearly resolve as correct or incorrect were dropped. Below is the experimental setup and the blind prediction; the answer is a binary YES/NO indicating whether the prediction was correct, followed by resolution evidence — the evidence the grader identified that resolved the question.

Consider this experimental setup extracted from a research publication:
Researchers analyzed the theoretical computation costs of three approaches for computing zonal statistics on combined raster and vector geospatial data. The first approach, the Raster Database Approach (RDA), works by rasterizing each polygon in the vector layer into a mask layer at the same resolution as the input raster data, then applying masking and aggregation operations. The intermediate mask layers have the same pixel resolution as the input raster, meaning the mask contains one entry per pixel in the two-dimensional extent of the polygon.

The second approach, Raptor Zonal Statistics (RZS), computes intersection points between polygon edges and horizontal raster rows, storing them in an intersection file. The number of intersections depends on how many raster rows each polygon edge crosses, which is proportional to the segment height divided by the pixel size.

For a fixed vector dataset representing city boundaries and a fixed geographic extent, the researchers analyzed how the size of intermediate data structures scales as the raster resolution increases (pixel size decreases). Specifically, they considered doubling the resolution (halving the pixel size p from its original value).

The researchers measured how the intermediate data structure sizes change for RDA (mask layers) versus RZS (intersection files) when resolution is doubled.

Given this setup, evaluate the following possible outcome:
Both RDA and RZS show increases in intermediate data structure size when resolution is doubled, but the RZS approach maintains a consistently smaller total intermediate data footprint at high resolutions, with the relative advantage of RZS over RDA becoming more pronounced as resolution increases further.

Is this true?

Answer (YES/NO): NO